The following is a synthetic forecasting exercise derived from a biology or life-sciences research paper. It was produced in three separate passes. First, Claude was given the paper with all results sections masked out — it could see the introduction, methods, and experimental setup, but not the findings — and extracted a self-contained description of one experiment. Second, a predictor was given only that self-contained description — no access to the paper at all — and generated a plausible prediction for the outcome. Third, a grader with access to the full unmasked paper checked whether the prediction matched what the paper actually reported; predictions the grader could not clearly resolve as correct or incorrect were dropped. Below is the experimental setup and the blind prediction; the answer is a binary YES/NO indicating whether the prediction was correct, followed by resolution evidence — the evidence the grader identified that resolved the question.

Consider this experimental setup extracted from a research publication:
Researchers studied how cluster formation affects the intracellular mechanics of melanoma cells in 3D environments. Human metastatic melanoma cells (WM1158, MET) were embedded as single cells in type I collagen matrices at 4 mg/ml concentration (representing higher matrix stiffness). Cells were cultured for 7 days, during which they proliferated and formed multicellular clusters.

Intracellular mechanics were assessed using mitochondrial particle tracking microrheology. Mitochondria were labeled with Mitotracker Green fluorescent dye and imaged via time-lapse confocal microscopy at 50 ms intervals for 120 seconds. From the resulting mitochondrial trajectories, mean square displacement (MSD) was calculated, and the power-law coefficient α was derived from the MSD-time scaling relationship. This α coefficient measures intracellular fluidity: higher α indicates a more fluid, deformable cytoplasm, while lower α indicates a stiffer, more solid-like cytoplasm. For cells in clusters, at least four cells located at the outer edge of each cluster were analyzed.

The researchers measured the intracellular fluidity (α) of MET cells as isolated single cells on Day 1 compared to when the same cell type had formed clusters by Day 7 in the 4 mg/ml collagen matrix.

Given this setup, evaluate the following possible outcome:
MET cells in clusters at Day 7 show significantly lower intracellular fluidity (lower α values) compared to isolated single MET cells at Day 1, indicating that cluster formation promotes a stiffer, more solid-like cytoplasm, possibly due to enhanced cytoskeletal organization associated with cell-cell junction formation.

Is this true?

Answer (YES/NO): NO